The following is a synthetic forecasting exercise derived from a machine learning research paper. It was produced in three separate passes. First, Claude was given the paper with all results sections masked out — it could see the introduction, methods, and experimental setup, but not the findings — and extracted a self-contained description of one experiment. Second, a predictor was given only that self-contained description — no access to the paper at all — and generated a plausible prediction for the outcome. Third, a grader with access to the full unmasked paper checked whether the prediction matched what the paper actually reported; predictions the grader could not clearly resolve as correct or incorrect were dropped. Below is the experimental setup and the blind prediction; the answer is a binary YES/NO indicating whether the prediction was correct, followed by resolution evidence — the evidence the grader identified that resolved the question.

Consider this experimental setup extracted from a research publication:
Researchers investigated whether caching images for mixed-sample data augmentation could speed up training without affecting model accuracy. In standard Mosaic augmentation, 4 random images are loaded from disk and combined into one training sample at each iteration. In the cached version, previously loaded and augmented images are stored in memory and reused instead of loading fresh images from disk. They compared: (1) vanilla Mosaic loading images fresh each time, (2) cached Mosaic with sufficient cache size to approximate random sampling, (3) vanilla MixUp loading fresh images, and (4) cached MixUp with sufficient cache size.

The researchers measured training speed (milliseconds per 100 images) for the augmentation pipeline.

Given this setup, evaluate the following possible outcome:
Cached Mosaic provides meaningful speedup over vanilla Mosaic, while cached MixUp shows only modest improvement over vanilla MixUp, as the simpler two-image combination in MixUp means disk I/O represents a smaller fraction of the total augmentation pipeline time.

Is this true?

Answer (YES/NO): YES